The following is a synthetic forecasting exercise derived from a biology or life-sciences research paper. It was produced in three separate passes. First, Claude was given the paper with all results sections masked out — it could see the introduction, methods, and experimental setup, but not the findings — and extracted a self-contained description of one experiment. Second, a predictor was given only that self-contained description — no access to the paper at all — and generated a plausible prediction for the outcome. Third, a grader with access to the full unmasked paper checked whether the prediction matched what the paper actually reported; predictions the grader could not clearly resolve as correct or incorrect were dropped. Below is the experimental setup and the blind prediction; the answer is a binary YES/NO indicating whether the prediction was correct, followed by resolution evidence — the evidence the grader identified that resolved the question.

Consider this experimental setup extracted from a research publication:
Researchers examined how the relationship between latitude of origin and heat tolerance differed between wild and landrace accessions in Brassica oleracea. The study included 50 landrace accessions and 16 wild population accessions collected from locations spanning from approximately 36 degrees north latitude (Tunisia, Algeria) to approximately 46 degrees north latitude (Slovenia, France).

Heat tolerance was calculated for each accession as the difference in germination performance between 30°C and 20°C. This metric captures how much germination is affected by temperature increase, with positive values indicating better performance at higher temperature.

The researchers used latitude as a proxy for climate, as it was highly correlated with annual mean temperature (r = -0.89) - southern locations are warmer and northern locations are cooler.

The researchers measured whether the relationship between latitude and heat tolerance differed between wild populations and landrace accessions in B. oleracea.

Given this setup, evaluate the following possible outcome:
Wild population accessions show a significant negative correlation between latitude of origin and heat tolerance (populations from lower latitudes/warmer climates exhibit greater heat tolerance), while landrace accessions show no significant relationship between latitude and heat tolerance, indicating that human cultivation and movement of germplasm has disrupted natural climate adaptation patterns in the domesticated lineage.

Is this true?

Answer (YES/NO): NO